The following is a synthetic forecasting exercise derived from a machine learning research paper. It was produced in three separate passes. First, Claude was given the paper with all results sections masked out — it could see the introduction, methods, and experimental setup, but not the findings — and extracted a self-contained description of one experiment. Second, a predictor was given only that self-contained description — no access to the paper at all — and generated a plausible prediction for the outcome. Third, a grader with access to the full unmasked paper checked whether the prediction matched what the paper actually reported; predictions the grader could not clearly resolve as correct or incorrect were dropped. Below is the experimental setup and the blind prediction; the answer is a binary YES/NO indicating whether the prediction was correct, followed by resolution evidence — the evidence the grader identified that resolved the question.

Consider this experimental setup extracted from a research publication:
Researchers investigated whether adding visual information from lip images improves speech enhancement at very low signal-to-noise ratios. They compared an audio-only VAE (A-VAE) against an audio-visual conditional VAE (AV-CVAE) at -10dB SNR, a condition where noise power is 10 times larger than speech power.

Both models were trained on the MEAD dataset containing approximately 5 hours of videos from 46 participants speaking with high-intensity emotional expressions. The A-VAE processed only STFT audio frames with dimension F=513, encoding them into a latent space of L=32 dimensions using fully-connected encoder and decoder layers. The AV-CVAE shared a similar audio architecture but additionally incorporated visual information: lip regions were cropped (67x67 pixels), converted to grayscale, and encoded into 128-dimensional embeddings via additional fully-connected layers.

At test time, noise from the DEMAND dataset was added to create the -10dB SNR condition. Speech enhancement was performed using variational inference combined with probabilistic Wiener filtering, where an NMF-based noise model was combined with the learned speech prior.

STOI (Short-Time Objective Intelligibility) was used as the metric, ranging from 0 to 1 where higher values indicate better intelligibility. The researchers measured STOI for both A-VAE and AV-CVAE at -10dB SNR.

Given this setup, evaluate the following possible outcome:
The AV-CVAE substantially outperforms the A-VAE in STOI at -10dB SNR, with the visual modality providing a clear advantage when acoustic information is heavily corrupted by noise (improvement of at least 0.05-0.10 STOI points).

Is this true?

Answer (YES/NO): NO